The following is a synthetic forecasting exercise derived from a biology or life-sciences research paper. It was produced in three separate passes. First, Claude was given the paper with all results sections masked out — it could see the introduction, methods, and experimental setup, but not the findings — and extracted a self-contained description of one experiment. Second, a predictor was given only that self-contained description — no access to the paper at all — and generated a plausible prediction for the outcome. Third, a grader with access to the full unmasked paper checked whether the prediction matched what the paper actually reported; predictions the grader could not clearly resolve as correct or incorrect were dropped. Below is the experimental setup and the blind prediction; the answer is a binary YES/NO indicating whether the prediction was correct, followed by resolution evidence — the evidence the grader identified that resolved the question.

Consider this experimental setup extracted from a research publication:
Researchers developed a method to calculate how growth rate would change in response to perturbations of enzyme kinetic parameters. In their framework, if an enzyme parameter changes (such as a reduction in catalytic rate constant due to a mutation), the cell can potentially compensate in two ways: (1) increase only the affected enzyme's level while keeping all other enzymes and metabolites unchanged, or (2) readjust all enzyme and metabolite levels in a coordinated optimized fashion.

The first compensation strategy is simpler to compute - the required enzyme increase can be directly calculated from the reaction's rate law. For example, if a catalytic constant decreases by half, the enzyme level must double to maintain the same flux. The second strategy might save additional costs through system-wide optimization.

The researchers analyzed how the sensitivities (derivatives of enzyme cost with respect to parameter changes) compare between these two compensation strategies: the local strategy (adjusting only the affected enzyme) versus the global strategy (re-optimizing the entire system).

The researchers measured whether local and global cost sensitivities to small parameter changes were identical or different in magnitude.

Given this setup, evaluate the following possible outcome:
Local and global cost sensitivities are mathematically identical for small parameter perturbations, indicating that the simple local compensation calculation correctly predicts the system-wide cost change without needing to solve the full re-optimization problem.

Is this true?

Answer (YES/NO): YES